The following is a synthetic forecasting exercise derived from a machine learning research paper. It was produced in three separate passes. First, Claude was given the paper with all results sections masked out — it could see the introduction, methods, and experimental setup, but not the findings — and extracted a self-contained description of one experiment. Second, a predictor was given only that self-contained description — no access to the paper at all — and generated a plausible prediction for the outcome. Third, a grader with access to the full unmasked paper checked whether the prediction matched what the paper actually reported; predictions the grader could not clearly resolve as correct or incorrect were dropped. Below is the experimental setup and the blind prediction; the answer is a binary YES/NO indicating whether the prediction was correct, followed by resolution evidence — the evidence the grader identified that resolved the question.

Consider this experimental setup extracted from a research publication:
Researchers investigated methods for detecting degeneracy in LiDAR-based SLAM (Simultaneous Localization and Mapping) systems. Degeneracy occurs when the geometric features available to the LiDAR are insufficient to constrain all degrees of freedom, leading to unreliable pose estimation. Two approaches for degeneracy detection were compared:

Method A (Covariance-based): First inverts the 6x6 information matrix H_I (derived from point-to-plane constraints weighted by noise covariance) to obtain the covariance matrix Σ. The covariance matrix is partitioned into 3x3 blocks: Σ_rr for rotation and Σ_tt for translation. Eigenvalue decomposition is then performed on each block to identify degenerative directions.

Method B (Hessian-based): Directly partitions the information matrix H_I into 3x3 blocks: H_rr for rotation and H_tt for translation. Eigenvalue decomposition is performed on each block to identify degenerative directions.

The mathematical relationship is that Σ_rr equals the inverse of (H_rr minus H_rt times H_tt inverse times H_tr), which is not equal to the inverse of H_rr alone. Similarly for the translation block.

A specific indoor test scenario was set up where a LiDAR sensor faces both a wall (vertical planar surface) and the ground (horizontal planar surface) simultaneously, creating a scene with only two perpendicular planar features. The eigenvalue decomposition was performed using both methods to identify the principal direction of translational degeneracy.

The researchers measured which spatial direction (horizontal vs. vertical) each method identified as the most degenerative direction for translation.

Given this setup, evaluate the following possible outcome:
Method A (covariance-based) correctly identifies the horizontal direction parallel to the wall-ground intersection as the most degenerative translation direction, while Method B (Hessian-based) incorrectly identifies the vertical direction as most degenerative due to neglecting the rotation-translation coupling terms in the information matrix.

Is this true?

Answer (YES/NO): YES